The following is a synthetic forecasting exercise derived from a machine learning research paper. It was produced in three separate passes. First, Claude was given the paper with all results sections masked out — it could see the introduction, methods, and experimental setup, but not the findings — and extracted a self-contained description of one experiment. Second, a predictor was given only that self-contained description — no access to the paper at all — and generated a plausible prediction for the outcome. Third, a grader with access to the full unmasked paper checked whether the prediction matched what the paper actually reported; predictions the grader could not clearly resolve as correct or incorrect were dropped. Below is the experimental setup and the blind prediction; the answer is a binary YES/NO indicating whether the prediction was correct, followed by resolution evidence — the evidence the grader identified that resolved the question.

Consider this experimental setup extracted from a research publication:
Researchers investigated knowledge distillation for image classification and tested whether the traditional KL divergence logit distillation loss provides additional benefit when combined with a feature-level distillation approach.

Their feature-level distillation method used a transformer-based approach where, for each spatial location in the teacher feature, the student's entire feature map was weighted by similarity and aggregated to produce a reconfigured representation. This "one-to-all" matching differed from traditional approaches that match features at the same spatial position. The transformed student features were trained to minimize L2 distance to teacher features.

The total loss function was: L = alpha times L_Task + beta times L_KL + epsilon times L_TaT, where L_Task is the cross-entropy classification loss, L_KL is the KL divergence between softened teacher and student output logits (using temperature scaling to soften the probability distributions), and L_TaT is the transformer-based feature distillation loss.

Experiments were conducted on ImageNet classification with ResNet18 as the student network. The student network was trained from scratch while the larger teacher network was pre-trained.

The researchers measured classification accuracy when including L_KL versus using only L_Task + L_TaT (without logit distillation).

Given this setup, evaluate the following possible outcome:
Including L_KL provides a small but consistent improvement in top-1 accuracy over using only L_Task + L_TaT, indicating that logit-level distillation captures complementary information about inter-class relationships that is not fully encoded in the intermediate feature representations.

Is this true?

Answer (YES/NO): YES